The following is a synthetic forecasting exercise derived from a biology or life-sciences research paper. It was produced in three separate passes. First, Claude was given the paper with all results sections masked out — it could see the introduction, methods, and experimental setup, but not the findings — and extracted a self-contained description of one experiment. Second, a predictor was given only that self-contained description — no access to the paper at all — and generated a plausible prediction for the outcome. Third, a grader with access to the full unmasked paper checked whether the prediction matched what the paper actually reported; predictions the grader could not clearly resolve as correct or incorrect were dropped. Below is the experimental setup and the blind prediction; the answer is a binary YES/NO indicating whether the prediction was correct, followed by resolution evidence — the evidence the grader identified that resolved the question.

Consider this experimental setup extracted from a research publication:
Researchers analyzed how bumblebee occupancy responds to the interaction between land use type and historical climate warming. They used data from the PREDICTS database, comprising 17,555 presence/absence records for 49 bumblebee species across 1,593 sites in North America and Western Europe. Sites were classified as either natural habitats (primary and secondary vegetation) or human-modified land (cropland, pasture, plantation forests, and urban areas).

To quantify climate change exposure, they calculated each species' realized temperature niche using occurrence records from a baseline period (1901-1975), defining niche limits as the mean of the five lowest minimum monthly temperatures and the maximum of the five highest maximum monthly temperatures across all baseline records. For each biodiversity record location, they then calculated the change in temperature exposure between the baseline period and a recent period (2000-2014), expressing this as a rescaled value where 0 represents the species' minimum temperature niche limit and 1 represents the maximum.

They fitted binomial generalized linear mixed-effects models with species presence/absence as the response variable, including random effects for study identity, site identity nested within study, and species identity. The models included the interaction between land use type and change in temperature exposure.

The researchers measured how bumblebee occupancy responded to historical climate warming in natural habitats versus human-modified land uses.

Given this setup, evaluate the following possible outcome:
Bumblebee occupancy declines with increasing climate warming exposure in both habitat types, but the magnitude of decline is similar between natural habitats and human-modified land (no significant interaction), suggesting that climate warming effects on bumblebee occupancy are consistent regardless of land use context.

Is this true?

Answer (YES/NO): NO